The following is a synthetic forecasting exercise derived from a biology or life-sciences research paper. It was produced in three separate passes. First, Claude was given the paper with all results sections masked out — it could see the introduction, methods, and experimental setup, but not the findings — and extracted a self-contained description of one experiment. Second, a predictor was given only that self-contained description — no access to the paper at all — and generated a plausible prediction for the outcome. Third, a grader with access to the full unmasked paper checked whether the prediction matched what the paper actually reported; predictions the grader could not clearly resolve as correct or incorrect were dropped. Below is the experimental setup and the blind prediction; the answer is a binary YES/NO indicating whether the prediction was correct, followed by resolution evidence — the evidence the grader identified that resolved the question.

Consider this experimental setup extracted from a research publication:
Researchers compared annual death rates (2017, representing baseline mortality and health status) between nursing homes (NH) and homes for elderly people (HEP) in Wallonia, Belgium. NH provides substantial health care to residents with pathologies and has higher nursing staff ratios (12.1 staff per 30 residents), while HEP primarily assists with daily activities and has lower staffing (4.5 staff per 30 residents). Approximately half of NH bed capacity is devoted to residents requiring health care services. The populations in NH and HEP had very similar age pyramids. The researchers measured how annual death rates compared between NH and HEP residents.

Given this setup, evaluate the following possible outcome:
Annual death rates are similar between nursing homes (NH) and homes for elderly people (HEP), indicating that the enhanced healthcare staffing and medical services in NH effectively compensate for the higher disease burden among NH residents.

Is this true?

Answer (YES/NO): NO